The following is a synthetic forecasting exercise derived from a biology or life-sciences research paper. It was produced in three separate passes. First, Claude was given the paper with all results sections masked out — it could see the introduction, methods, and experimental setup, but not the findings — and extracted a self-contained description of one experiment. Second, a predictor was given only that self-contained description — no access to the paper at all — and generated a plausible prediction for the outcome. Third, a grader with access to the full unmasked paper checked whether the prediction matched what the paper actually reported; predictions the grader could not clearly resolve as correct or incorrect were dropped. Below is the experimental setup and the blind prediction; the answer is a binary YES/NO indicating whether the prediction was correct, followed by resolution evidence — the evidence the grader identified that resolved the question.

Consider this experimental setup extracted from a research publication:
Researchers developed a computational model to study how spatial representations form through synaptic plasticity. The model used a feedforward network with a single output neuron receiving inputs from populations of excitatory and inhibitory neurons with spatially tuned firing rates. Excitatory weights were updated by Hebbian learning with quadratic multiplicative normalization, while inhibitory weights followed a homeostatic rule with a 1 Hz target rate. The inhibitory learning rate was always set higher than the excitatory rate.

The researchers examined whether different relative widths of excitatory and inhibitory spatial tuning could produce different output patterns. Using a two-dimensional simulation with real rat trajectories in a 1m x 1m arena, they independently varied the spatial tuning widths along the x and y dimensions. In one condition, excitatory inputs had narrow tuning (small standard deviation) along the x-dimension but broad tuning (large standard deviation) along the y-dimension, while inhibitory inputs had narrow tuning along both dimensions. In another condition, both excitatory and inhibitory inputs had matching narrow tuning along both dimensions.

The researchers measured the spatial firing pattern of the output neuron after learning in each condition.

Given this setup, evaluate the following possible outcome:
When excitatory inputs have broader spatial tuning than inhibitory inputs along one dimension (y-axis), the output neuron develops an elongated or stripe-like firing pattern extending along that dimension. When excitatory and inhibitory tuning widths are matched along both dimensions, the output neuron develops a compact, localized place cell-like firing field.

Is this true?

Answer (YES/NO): NO